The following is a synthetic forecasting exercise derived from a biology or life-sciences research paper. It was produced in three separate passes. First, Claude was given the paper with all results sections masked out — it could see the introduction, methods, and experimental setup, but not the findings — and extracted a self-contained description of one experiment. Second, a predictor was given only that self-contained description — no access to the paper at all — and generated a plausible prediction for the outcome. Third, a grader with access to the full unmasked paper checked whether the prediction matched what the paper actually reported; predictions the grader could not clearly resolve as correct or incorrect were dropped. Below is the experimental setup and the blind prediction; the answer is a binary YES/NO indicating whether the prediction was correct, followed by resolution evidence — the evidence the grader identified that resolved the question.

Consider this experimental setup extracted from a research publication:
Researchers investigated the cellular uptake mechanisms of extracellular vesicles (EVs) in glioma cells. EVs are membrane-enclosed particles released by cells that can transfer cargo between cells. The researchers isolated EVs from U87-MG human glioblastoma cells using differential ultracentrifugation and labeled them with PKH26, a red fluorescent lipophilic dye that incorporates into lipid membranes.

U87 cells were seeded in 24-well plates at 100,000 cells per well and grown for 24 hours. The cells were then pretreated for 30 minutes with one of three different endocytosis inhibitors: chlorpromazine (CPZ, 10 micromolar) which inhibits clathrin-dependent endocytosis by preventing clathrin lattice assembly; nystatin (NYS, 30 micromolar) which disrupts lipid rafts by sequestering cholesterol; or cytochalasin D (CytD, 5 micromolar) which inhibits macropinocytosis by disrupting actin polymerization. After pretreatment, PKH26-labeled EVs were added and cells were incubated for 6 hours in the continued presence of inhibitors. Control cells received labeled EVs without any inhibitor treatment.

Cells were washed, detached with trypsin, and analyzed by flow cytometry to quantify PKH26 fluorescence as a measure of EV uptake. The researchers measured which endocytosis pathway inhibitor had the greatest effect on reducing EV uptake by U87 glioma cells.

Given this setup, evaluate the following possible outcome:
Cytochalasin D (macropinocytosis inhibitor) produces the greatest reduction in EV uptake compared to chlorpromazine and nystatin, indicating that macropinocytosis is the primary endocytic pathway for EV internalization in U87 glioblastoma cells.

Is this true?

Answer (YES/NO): YES